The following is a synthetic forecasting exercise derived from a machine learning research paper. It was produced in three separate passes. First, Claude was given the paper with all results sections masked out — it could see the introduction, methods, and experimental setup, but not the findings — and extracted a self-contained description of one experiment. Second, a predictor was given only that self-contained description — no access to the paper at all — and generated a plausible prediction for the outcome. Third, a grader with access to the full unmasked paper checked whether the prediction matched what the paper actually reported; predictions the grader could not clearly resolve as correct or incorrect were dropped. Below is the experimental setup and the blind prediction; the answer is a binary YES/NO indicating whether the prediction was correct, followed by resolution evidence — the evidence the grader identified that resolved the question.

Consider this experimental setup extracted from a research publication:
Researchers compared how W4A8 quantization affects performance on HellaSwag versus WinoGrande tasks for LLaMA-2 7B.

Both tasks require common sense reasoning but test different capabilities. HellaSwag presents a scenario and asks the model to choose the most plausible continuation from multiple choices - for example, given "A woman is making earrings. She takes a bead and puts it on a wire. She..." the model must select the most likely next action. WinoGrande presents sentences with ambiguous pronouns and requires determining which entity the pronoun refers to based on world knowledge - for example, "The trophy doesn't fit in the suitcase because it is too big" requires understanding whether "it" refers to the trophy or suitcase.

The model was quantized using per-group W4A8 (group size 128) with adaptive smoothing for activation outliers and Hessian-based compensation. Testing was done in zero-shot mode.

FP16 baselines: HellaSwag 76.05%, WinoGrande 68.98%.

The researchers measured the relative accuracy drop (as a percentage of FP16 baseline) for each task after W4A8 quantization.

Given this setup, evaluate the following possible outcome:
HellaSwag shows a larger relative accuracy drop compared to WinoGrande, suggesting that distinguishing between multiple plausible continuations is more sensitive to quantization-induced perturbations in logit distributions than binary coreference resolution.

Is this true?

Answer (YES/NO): NO